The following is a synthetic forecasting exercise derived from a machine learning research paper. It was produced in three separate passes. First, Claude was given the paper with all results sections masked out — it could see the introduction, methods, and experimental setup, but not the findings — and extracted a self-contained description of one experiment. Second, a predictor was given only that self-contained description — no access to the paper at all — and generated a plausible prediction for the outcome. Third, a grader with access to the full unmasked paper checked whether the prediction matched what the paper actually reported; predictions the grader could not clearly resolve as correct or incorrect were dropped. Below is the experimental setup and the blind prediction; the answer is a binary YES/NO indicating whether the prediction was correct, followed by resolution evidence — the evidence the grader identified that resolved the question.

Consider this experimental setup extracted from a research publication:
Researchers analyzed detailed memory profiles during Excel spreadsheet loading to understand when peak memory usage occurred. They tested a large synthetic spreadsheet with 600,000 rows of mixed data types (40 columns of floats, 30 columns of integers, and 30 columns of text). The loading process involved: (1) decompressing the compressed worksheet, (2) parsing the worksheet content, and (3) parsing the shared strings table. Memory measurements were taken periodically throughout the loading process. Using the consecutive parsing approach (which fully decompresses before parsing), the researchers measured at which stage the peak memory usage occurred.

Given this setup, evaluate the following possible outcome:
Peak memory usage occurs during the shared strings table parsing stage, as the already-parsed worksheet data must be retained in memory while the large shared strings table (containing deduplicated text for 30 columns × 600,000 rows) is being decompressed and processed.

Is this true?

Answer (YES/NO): NO